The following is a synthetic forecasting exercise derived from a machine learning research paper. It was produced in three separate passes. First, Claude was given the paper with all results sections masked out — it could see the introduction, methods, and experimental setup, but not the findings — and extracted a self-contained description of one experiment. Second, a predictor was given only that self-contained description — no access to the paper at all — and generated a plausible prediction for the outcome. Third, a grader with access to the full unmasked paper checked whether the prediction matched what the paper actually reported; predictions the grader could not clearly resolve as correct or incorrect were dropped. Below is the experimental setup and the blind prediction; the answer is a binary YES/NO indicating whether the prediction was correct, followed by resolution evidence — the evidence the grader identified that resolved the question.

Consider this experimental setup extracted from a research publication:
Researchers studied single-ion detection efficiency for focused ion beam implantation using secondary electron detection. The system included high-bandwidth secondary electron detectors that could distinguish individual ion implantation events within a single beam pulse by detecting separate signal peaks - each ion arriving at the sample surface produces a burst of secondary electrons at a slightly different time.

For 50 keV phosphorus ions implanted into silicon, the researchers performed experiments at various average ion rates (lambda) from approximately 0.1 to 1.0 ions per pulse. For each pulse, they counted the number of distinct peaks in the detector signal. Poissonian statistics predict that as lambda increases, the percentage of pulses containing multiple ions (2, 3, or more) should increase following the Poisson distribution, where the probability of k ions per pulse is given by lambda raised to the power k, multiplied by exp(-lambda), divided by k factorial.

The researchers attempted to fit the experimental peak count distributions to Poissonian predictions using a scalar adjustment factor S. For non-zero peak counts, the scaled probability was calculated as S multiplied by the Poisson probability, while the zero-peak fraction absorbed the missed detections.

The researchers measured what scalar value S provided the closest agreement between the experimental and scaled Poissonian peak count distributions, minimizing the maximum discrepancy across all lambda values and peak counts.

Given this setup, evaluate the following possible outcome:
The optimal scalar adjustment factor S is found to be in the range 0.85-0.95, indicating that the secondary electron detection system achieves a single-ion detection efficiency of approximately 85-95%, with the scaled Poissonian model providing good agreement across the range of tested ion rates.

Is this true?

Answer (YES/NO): YES